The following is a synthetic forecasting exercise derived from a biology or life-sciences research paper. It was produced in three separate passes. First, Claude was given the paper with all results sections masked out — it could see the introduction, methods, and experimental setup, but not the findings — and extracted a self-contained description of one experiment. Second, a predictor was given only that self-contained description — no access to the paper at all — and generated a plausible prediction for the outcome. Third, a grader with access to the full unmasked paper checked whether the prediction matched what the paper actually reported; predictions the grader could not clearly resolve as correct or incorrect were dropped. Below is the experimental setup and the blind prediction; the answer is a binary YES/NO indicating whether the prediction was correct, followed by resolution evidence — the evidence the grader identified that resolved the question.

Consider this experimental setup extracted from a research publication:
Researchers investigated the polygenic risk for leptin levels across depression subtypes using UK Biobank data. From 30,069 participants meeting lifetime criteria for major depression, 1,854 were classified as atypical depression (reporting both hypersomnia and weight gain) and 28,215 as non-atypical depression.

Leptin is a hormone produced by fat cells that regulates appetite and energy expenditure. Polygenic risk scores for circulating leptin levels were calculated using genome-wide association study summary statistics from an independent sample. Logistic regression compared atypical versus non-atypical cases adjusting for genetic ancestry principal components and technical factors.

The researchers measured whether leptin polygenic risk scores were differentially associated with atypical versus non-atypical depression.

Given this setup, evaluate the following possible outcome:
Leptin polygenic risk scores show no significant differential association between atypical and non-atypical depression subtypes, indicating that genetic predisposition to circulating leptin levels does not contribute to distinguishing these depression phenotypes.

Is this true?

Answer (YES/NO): NO